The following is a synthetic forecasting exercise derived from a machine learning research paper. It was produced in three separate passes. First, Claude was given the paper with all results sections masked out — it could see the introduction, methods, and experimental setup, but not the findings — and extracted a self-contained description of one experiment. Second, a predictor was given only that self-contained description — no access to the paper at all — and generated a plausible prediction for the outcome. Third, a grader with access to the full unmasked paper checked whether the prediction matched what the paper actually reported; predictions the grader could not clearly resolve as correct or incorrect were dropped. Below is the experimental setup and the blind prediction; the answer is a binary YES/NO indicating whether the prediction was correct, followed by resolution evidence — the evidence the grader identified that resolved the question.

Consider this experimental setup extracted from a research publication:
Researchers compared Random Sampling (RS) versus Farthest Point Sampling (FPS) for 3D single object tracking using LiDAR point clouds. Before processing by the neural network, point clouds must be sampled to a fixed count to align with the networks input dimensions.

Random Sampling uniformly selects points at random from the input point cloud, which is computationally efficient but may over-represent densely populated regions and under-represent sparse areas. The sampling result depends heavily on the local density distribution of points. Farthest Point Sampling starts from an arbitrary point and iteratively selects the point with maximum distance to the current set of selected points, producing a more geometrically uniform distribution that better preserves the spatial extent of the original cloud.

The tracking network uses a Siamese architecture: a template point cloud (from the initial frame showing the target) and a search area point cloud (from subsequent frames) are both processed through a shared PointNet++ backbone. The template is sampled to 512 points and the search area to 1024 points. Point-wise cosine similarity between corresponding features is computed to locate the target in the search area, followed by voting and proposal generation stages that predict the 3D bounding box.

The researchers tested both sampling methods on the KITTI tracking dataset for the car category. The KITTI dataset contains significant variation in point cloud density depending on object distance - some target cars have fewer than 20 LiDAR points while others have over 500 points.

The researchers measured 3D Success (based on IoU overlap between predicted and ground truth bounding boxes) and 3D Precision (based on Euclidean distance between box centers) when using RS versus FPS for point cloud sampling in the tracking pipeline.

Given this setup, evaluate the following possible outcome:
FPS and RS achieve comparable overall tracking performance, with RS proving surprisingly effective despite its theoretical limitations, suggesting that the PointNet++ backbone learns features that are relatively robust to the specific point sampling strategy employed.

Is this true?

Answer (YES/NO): NO